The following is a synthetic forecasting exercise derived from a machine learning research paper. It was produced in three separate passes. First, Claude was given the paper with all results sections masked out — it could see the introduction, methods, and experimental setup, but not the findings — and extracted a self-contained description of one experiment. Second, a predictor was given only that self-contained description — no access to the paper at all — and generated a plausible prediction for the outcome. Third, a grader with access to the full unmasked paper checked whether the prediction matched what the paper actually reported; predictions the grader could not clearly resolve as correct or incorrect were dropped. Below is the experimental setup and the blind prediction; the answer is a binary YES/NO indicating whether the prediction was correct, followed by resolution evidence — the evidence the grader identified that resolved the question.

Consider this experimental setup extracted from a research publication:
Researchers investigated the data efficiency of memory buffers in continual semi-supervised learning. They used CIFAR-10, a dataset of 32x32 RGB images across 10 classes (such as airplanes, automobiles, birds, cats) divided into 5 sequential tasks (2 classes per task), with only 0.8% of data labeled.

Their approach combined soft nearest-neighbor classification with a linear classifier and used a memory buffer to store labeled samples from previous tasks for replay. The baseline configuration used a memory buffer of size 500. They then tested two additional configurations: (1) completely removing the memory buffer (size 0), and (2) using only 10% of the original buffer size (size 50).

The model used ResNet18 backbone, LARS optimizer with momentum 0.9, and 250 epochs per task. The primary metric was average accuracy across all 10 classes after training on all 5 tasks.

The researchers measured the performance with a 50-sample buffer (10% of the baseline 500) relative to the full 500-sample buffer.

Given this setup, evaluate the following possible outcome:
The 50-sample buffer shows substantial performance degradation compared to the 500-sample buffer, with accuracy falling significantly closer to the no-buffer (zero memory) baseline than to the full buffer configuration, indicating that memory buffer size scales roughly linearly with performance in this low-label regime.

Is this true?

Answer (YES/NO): NO